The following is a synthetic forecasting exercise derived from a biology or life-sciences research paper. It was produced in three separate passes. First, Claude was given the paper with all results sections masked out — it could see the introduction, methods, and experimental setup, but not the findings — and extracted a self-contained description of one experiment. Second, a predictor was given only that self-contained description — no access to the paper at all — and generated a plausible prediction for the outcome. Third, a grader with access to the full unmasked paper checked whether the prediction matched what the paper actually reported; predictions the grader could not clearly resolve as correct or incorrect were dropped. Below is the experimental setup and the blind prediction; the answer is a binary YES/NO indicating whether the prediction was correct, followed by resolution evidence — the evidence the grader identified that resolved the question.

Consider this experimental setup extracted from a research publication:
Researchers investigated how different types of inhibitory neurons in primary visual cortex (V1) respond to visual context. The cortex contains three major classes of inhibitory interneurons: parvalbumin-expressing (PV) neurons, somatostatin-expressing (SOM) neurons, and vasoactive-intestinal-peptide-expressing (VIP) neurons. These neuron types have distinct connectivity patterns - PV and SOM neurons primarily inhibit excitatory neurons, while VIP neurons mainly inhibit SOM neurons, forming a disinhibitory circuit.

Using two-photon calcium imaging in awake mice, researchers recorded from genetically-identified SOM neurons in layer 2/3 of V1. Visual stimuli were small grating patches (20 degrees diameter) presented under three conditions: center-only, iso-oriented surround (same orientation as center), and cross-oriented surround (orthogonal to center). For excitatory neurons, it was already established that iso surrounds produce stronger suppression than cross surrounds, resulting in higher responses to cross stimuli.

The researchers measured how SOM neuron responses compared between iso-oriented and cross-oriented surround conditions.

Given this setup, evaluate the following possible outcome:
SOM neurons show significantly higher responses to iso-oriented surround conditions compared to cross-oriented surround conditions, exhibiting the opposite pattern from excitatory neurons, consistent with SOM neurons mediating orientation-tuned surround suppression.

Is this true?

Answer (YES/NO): YES